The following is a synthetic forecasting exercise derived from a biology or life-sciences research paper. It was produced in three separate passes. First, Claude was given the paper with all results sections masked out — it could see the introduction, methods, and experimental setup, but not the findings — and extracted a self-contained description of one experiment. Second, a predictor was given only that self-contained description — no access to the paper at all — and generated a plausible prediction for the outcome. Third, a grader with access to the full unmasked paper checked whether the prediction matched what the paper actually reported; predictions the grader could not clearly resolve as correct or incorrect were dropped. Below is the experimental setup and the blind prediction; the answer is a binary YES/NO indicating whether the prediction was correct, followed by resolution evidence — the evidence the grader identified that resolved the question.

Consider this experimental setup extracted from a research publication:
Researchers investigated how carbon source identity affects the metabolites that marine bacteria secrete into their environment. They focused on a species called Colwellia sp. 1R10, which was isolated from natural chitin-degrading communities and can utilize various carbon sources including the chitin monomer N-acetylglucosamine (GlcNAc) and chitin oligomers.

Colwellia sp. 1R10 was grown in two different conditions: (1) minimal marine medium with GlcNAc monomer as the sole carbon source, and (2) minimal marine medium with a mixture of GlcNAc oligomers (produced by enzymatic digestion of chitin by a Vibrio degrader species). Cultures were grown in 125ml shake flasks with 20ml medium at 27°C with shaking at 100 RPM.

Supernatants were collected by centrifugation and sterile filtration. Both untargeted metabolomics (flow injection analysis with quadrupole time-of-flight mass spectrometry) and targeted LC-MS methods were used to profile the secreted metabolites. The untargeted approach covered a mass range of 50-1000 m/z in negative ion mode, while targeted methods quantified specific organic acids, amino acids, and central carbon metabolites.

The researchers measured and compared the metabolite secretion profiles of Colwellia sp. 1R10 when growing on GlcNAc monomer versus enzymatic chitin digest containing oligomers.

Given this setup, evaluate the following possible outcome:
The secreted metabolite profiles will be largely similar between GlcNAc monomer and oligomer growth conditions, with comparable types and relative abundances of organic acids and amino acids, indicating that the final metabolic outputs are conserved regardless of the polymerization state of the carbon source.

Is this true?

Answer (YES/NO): NO